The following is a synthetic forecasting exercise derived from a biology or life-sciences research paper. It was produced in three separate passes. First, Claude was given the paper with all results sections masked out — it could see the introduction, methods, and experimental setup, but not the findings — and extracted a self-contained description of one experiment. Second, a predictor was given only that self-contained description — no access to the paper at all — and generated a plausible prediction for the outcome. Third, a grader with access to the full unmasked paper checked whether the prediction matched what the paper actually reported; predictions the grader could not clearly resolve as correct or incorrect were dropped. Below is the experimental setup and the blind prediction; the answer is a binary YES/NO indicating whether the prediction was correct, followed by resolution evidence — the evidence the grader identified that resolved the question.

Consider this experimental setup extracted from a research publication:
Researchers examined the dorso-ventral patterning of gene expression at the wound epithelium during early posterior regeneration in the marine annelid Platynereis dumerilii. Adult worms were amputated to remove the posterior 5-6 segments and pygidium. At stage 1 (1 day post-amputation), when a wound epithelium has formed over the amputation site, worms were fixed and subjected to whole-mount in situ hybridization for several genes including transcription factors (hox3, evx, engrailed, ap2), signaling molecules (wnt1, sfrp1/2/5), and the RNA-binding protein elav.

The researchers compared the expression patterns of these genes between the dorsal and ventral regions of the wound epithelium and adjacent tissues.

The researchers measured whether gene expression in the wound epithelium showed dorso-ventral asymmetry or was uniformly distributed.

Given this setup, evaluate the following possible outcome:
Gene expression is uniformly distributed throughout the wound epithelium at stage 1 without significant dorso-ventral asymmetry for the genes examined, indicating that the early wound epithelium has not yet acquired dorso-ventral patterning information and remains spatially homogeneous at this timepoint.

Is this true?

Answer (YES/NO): NO